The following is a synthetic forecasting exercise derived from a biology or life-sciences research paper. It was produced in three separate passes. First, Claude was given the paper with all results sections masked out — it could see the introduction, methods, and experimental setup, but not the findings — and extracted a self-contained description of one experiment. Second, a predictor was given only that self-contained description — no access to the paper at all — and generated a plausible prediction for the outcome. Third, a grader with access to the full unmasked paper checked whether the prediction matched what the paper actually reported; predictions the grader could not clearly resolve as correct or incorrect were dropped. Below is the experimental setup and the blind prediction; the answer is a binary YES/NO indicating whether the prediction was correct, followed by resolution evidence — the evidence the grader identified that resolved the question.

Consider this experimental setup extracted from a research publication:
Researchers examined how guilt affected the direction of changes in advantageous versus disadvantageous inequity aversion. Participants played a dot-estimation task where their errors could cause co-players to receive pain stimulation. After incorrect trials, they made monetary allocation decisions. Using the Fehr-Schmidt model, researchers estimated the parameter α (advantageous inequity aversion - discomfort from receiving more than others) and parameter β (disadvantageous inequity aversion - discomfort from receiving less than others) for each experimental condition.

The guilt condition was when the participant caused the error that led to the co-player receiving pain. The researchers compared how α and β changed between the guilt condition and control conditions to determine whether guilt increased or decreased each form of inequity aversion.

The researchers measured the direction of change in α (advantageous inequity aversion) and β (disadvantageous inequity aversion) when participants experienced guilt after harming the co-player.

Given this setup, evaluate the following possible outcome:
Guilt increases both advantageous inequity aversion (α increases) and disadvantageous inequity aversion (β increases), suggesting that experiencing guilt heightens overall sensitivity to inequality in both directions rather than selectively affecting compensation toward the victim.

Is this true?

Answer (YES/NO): NO